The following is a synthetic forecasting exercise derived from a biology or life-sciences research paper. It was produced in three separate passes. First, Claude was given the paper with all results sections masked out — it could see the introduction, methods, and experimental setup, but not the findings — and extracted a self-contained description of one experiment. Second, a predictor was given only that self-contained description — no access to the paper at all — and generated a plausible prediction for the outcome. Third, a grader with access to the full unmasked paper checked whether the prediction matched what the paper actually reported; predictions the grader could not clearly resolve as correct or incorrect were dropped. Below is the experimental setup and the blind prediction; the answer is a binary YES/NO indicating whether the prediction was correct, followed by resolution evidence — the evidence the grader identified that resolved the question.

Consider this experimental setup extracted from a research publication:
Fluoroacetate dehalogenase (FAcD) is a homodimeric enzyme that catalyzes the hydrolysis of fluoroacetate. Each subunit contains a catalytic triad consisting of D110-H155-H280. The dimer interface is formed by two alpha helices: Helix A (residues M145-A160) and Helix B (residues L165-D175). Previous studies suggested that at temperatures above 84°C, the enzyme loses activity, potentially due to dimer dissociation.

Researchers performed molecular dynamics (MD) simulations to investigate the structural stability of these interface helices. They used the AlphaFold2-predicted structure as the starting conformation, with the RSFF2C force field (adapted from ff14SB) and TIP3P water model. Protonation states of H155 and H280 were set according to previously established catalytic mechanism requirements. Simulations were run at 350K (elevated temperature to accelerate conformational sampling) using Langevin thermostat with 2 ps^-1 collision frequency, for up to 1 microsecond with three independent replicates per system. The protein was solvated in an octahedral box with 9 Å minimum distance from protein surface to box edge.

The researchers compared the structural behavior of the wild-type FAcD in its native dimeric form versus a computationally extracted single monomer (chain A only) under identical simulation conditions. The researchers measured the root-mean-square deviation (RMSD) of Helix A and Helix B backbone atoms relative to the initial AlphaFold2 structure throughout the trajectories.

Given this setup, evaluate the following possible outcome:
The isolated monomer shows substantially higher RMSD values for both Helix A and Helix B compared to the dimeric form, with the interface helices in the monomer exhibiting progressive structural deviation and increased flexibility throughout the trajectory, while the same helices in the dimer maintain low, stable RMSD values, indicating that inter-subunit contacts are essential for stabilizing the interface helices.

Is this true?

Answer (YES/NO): YES